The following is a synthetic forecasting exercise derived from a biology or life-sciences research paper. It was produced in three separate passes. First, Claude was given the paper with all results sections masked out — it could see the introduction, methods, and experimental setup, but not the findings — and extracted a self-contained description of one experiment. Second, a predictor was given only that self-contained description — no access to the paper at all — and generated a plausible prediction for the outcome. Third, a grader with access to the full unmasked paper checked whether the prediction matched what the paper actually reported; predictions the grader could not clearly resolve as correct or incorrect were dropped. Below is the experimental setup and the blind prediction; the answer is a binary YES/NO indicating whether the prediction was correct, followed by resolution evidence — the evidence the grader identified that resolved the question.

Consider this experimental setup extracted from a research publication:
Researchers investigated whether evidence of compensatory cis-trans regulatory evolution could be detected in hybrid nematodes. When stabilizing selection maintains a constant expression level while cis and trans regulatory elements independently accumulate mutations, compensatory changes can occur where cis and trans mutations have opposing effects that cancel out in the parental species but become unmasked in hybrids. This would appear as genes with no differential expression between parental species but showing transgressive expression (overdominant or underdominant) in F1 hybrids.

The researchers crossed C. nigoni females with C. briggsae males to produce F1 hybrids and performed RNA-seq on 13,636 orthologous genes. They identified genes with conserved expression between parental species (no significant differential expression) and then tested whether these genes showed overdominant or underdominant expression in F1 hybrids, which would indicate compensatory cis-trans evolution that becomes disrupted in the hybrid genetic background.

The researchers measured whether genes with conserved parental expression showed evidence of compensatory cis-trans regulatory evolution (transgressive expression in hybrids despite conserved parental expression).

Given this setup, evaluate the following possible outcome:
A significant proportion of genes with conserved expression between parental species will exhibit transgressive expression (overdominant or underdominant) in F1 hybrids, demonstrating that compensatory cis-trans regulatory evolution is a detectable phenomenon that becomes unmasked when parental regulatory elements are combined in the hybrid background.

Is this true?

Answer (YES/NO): YES